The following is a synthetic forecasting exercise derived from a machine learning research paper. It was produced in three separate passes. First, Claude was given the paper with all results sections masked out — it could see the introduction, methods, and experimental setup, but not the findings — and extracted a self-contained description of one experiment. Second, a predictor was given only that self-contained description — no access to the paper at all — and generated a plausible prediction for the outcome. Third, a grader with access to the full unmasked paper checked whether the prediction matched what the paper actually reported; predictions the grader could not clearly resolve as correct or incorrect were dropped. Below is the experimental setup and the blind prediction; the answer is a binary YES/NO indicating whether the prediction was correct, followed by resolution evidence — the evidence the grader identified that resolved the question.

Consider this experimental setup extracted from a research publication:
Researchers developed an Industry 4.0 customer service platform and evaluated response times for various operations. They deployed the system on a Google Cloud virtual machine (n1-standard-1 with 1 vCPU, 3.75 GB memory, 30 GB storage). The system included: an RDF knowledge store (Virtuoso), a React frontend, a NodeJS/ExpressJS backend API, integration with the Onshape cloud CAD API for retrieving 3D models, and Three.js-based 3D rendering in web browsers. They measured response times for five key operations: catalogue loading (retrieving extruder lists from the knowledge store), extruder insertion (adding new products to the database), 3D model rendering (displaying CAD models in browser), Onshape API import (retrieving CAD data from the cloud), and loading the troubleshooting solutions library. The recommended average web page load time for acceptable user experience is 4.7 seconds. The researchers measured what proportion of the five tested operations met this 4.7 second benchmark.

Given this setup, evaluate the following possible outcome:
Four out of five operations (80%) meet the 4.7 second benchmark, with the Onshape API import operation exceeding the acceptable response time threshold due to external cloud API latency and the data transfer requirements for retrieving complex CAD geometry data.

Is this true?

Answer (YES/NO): NO